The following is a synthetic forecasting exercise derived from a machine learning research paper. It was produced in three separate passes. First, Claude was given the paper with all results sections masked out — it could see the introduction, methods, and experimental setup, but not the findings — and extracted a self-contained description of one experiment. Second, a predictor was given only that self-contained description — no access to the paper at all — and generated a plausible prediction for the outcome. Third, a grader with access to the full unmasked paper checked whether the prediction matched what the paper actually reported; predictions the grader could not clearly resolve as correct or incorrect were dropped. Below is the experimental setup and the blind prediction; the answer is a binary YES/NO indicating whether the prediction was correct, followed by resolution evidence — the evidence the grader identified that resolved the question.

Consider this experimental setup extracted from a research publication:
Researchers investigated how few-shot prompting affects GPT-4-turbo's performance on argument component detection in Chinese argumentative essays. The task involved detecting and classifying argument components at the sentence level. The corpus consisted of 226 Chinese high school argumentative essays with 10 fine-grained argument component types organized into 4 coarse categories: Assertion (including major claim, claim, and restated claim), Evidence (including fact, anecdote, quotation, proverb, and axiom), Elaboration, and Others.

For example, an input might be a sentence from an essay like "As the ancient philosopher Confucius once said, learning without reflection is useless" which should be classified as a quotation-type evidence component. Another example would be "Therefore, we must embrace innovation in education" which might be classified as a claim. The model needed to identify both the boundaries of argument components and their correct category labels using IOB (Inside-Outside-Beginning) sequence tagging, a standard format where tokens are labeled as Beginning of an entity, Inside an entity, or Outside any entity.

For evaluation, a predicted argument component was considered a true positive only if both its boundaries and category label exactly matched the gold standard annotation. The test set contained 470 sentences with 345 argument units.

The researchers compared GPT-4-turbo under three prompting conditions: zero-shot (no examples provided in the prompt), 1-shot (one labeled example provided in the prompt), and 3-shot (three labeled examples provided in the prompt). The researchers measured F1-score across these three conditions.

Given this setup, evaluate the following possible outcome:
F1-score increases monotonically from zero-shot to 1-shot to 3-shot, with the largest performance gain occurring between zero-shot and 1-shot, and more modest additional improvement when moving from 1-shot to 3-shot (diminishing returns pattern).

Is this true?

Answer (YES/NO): NO